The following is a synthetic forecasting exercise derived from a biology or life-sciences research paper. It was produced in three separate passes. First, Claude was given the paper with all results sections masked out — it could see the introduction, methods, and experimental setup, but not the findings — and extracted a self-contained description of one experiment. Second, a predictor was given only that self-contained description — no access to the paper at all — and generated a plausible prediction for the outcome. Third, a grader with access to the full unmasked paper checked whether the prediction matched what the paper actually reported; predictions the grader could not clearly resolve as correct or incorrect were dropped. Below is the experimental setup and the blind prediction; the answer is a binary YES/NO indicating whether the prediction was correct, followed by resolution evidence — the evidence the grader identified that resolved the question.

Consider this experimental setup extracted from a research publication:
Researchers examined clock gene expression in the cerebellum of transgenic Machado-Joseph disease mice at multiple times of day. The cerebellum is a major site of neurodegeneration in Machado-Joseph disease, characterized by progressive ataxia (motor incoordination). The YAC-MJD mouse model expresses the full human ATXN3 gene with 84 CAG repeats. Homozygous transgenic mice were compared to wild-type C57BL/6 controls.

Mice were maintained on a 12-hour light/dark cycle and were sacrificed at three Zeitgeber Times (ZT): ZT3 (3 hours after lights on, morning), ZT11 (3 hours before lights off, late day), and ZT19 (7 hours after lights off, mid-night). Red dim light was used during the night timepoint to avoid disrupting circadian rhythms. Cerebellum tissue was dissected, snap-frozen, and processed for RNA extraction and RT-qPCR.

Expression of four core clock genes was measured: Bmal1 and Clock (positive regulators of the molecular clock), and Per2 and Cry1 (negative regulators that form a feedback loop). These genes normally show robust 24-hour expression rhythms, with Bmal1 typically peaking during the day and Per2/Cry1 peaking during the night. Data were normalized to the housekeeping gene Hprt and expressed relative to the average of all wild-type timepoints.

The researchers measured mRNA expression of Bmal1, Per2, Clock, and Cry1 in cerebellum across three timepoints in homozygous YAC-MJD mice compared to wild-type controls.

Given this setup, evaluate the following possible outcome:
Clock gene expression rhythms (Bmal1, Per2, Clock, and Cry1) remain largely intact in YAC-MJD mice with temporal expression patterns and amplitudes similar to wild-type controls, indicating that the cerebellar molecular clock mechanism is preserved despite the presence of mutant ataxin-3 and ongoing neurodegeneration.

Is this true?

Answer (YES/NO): NO